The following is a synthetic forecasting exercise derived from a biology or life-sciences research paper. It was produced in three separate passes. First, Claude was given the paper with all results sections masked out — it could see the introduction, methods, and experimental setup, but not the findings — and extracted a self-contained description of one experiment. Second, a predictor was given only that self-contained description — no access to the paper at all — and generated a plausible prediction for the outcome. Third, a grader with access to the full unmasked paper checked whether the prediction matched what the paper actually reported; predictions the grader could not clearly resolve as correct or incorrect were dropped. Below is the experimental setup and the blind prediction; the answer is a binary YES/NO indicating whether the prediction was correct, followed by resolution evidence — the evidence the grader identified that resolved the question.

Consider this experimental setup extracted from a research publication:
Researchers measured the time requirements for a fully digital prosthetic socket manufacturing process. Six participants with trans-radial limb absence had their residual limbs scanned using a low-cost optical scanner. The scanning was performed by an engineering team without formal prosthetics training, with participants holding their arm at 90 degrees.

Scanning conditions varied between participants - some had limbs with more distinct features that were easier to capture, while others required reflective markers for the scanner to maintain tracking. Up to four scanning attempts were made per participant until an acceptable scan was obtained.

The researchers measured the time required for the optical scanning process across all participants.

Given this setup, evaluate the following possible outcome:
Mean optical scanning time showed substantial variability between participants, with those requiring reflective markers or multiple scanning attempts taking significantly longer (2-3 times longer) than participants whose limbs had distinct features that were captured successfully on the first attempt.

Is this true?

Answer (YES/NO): NO